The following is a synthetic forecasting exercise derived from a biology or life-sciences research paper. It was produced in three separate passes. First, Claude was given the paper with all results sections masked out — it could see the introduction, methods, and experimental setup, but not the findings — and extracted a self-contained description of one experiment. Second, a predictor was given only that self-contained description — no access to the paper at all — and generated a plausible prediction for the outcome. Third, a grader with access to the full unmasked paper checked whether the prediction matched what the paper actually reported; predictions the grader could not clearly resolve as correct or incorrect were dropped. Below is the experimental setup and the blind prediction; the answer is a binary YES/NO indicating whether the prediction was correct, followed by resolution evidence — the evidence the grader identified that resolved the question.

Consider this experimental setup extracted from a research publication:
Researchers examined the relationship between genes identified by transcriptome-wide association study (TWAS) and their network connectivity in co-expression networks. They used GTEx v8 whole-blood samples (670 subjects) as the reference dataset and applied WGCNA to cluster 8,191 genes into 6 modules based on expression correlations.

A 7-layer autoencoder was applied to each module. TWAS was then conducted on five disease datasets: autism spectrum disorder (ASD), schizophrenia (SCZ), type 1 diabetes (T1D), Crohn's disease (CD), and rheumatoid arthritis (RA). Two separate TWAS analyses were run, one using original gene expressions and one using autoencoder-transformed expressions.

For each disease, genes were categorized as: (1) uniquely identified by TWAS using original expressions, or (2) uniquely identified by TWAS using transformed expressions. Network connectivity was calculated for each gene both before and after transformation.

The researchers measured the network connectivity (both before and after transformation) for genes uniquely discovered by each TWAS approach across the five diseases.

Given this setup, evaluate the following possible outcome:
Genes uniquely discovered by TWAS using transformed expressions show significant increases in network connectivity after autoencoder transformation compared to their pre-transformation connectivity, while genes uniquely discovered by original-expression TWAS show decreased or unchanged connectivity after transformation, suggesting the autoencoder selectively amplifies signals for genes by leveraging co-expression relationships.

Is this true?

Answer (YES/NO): NO